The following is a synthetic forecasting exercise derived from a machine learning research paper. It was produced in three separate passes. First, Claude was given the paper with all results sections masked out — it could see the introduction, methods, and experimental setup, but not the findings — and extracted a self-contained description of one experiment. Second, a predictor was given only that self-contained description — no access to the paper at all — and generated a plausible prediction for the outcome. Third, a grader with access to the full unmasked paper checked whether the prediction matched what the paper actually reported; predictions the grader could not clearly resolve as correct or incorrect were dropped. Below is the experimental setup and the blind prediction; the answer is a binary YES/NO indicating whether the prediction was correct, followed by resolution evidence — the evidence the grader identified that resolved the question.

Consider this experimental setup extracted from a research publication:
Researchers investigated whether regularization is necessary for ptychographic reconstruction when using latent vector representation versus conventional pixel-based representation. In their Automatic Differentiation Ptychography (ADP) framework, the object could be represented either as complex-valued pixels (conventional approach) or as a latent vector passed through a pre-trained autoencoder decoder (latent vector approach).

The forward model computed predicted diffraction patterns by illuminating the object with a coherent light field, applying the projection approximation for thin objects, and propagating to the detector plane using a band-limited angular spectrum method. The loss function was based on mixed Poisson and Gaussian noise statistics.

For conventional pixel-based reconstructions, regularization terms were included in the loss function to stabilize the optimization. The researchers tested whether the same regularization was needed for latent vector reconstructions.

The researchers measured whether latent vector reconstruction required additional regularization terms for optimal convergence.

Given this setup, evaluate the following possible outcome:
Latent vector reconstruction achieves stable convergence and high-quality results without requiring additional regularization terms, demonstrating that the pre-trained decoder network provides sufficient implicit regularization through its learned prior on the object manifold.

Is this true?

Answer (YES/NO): YES